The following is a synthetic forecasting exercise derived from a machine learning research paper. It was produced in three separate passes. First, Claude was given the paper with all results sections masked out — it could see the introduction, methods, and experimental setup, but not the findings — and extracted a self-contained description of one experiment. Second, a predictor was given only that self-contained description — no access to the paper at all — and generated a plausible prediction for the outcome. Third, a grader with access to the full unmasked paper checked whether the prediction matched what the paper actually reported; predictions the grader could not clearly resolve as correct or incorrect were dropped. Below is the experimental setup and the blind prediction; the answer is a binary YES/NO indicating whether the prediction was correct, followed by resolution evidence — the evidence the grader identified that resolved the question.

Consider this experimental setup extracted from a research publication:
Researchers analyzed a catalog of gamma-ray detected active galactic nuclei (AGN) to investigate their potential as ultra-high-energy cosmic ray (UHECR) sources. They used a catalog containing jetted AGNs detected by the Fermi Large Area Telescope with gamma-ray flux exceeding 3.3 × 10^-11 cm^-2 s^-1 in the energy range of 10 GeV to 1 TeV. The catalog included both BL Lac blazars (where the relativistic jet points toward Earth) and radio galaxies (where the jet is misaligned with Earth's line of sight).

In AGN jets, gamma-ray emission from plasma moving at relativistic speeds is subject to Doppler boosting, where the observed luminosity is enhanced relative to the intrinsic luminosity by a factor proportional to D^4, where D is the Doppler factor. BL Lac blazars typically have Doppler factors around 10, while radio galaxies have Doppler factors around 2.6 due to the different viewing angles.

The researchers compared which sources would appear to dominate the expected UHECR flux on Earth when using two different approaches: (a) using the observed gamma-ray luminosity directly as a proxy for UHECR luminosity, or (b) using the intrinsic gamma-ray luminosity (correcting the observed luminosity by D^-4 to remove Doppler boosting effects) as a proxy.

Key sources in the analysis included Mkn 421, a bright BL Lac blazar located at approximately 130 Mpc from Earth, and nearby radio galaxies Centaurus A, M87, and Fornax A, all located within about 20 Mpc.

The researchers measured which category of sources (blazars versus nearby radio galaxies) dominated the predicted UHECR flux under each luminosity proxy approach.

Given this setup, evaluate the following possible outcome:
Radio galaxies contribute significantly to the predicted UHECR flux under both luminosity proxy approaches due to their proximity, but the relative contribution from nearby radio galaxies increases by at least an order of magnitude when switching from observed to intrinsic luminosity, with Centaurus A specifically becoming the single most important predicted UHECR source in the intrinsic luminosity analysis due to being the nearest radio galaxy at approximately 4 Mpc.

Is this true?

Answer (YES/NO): NO